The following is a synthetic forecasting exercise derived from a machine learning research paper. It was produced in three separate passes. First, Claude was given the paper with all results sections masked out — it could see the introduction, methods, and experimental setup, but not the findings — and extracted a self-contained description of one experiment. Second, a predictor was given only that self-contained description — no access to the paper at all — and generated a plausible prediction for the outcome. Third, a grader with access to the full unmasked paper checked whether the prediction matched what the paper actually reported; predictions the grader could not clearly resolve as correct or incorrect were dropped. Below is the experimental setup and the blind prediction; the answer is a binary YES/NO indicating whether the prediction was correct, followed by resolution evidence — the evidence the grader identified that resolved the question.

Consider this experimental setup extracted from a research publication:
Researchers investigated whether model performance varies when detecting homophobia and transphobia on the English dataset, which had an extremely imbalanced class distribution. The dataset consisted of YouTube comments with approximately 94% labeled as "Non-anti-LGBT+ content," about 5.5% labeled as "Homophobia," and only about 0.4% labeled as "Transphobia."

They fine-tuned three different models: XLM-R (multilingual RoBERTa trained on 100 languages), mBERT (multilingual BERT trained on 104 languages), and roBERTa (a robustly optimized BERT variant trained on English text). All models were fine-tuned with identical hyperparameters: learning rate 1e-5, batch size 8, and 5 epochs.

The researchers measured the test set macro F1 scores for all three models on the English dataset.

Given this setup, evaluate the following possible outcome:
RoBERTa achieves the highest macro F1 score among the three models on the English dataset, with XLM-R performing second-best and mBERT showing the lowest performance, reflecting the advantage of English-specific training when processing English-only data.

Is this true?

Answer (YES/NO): NO